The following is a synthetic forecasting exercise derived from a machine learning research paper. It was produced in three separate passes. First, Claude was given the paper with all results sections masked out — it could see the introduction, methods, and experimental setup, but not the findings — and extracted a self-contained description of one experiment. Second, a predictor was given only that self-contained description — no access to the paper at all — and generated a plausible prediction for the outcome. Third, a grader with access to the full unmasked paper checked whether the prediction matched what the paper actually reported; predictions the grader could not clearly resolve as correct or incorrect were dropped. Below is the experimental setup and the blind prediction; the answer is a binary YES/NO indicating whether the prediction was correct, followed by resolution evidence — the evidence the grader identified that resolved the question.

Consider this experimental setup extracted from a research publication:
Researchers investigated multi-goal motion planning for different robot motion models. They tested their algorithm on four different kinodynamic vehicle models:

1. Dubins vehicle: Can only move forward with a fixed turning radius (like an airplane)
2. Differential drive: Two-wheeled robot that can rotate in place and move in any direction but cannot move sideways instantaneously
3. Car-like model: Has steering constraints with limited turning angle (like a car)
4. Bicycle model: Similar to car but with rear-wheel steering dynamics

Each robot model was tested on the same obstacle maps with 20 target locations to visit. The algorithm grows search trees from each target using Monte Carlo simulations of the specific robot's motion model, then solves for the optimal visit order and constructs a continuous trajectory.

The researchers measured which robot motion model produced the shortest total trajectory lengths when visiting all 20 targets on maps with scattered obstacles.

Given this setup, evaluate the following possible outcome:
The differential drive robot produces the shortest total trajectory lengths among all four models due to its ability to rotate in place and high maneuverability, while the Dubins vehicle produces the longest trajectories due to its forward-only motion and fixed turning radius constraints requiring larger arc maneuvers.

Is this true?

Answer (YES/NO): YES